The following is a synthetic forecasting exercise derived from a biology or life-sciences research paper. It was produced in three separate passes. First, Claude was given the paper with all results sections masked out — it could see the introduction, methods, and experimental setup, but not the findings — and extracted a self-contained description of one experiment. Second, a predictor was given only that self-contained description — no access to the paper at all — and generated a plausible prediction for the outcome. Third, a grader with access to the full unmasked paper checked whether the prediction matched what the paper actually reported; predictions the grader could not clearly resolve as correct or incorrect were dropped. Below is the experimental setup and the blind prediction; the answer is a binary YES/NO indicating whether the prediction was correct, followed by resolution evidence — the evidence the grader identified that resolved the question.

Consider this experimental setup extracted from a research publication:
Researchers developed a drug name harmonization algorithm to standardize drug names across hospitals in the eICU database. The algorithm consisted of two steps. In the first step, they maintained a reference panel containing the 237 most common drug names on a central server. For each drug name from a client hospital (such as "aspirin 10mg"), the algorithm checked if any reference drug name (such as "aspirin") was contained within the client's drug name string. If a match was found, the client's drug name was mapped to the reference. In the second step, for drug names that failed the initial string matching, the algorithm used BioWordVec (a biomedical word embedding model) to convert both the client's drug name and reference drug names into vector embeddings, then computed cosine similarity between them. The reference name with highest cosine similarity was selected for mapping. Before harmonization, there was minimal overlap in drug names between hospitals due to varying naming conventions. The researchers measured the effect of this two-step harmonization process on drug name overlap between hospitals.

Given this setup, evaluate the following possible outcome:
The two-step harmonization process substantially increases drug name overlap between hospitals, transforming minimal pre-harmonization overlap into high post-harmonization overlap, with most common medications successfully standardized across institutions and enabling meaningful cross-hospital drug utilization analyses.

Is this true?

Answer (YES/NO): YES